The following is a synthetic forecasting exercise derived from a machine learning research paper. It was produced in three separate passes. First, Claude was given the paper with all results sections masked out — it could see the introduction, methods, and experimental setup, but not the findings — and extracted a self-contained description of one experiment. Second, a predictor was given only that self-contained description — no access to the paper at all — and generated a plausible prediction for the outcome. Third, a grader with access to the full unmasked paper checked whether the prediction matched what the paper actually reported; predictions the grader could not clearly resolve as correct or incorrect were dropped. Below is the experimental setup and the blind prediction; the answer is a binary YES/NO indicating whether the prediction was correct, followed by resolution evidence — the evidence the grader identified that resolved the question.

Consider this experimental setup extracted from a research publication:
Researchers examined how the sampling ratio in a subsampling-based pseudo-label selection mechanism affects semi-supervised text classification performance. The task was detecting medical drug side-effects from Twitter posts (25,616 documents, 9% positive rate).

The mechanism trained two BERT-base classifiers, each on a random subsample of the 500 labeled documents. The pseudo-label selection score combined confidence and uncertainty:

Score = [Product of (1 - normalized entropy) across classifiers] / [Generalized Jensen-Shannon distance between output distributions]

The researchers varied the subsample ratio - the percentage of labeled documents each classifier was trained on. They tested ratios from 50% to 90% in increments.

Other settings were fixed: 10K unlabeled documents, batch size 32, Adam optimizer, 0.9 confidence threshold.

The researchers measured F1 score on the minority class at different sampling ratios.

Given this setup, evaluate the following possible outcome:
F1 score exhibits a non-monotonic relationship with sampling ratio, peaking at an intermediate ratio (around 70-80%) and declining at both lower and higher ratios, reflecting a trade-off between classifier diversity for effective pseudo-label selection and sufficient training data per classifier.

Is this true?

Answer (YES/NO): NO